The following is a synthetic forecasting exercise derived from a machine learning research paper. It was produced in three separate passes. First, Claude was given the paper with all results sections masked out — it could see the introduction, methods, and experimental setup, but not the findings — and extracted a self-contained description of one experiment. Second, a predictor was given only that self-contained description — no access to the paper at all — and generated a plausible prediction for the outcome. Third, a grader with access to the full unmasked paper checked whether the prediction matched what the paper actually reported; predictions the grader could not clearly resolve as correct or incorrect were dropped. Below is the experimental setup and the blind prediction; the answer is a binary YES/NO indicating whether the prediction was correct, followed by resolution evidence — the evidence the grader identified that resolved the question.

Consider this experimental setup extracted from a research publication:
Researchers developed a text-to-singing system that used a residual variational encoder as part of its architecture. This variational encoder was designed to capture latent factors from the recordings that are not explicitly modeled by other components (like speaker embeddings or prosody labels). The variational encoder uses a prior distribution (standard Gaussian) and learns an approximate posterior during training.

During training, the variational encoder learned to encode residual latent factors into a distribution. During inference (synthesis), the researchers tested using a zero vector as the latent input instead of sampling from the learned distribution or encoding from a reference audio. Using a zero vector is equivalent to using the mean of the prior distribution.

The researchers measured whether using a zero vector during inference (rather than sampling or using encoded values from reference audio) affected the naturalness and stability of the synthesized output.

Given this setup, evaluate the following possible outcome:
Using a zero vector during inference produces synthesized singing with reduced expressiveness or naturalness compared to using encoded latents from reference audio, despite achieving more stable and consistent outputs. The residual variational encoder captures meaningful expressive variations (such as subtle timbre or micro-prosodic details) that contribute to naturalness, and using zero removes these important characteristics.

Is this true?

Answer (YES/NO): NO